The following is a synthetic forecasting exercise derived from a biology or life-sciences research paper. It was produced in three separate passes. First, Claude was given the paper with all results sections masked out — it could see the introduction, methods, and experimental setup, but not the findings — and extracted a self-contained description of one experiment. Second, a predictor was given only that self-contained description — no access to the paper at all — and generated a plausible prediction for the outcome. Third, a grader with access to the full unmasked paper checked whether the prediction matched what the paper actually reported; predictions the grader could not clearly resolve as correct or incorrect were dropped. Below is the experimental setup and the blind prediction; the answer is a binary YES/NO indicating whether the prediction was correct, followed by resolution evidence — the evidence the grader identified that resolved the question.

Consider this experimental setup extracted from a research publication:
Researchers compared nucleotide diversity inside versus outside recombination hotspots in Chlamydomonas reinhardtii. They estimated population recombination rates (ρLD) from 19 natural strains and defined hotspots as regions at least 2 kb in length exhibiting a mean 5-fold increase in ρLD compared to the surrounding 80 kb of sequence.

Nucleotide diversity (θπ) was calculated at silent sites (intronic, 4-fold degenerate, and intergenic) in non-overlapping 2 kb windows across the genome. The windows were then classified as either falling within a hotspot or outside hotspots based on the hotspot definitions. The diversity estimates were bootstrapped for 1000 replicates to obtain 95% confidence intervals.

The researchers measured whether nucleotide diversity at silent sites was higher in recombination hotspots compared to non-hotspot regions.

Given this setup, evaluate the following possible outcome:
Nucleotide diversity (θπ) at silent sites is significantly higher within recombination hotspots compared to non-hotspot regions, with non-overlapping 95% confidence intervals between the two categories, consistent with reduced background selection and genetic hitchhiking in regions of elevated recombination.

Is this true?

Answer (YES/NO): YES